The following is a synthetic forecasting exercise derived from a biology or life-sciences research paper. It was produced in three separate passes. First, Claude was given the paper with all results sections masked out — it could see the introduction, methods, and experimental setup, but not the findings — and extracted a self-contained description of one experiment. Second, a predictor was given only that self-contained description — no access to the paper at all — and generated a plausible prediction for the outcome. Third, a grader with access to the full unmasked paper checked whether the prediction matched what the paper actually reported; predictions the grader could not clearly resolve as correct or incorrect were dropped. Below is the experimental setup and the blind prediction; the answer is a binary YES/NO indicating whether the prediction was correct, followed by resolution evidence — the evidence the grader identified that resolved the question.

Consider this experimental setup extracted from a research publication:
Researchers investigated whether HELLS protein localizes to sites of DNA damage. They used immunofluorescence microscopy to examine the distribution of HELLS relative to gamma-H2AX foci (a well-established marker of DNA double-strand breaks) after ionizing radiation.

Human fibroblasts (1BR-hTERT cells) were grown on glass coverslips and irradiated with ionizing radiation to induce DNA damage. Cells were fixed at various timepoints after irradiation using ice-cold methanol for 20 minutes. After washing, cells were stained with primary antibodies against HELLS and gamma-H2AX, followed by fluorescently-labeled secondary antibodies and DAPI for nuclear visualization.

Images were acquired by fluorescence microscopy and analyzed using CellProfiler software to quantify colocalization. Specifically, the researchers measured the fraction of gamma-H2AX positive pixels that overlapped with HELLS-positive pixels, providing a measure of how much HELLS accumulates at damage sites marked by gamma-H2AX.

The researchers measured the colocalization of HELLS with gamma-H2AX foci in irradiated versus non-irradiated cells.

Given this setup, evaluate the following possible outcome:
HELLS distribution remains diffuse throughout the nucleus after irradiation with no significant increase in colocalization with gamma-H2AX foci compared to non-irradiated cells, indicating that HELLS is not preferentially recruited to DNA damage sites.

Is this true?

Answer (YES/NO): NO